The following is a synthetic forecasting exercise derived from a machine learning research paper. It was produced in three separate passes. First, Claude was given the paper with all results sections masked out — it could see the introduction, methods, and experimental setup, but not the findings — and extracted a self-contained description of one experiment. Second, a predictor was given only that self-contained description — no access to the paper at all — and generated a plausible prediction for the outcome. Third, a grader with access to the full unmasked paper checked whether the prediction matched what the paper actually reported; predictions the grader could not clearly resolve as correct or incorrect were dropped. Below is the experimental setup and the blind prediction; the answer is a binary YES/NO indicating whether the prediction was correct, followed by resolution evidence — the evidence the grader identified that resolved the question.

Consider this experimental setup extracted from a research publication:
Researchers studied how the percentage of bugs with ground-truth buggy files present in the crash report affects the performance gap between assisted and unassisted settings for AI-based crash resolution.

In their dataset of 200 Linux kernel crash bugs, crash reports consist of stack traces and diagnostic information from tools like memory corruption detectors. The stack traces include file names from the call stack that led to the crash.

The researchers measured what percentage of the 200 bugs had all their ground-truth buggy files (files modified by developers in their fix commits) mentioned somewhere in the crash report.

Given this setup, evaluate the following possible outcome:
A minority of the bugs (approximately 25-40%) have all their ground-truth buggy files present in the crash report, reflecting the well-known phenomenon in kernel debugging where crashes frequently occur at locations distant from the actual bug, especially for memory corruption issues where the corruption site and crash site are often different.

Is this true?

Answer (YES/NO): NO